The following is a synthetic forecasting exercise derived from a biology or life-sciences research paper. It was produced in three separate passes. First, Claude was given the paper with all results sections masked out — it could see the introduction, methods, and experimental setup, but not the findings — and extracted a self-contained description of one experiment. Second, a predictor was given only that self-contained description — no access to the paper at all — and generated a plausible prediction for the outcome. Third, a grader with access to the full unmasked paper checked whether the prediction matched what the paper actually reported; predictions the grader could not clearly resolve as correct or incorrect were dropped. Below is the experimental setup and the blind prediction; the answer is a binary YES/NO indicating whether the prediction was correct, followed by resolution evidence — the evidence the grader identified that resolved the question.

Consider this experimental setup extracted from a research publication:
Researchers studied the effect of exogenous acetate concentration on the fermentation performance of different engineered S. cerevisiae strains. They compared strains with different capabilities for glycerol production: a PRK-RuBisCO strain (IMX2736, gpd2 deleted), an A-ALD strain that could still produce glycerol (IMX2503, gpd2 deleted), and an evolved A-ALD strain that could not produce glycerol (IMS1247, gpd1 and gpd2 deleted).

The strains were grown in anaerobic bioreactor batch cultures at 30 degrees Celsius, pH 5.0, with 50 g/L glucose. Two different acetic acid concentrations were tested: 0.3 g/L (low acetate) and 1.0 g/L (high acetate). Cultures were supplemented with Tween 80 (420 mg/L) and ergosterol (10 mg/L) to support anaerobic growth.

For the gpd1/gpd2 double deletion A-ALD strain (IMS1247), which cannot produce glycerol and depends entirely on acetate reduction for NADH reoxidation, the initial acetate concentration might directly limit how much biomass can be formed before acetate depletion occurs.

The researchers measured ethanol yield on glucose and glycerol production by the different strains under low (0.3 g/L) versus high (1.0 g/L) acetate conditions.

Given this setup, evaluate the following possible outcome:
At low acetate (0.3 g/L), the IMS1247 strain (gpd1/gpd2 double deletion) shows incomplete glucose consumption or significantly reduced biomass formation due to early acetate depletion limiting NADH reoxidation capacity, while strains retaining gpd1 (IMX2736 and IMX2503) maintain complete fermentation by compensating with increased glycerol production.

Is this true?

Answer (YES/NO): NO